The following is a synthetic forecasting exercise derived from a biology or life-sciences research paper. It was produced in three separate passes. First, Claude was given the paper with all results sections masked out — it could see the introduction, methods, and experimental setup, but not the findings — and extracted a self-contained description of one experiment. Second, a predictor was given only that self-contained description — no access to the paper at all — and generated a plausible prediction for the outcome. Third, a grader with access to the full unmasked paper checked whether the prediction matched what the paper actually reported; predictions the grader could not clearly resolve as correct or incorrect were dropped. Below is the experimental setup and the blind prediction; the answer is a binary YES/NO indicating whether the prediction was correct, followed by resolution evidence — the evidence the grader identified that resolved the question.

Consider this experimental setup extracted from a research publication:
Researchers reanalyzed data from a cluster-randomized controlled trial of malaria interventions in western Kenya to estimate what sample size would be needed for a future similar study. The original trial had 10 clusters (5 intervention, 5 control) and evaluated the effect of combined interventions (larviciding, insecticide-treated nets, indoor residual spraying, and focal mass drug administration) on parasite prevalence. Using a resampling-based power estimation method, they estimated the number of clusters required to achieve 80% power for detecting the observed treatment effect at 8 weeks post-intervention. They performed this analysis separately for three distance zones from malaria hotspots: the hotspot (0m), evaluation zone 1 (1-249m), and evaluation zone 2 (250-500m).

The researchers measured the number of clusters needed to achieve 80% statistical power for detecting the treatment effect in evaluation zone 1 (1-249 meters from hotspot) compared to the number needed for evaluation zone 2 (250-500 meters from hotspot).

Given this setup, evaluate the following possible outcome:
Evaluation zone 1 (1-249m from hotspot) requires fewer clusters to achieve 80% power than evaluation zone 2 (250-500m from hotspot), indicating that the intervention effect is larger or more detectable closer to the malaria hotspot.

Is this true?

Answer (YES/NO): NO